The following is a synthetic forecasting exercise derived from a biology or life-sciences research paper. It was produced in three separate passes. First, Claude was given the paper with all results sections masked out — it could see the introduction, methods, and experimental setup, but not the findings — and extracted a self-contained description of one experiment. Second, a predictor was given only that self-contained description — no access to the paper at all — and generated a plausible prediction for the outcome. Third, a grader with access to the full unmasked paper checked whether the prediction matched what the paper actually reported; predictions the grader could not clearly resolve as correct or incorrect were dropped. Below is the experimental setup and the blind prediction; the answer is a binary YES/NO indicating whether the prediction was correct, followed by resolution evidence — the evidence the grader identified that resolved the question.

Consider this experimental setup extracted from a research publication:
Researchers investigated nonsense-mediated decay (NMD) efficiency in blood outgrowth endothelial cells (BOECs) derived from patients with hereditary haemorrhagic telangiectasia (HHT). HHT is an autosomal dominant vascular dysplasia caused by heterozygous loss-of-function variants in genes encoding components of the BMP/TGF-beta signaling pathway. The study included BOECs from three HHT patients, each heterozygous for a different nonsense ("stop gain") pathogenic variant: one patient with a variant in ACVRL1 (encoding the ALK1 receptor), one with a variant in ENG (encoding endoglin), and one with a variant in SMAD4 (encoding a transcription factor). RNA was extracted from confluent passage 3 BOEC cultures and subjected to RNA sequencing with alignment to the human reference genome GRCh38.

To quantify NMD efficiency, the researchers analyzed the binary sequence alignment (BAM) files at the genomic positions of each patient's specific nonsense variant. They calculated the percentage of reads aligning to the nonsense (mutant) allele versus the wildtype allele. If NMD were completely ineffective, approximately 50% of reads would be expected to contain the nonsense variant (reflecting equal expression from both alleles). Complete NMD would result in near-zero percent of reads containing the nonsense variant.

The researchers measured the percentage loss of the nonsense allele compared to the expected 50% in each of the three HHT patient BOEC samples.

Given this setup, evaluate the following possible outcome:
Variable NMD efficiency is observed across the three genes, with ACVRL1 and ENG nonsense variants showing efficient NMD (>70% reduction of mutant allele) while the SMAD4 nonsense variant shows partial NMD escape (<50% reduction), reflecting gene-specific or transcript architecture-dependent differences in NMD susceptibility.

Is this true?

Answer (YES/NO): NO